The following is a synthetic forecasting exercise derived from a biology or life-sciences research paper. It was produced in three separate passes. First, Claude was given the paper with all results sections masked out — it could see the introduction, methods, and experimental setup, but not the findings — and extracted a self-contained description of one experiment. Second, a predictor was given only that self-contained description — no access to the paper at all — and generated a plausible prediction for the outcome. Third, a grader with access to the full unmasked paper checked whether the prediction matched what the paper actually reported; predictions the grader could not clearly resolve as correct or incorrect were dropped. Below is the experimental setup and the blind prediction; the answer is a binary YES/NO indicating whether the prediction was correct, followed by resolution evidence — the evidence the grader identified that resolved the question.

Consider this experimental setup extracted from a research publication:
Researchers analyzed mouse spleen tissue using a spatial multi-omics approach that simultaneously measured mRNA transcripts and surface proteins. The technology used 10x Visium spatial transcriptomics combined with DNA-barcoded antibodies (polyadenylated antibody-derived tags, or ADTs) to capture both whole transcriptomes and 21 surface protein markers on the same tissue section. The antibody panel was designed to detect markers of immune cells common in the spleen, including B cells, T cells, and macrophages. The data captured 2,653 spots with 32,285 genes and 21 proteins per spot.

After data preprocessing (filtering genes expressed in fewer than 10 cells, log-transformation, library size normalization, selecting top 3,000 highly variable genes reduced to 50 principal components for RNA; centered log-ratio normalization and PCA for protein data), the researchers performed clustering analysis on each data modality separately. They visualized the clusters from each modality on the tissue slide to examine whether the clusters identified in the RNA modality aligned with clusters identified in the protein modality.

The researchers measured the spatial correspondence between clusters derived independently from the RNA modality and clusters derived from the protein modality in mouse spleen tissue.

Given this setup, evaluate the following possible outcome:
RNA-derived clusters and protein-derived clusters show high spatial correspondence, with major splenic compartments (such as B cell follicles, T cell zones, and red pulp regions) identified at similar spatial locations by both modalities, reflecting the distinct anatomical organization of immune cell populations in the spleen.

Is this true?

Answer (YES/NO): NO